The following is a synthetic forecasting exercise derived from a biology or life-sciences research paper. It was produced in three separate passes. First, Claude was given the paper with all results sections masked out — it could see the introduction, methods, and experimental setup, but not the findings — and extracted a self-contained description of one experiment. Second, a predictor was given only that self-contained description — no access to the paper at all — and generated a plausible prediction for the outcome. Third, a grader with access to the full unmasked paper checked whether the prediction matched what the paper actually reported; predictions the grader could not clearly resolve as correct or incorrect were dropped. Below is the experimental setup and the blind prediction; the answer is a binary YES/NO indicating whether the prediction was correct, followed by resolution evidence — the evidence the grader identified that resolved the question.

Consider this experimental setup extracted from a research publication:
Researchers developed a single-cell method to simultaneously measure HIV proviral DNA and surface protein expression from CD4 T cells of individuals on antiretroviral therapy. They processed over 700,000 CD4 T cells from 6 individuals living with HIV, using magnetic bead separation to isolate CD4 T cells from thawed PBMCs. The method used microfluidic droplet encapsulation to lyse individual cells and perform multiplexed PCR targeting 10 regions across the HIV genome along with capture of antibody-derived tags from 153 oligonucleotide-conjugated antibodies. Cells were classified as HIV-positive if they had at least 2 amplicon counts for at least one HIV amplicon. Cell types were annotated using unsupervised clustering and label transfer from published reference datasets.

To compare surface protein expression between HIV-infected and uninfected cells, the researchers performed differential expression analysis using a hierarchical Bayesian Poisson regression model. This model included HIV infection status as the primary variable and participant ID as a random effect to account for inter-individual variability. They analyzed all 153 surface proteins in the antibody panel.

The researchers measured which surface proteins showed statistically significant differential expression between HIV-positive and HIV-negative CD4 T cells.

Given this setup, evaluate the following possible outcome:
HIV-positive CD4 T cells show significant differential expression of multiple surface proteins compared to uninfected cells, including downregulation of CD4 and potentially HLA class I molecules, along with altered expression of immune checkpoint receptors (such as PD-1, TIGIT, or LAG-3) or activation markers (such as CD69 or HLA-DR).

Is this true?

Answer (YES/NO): NO